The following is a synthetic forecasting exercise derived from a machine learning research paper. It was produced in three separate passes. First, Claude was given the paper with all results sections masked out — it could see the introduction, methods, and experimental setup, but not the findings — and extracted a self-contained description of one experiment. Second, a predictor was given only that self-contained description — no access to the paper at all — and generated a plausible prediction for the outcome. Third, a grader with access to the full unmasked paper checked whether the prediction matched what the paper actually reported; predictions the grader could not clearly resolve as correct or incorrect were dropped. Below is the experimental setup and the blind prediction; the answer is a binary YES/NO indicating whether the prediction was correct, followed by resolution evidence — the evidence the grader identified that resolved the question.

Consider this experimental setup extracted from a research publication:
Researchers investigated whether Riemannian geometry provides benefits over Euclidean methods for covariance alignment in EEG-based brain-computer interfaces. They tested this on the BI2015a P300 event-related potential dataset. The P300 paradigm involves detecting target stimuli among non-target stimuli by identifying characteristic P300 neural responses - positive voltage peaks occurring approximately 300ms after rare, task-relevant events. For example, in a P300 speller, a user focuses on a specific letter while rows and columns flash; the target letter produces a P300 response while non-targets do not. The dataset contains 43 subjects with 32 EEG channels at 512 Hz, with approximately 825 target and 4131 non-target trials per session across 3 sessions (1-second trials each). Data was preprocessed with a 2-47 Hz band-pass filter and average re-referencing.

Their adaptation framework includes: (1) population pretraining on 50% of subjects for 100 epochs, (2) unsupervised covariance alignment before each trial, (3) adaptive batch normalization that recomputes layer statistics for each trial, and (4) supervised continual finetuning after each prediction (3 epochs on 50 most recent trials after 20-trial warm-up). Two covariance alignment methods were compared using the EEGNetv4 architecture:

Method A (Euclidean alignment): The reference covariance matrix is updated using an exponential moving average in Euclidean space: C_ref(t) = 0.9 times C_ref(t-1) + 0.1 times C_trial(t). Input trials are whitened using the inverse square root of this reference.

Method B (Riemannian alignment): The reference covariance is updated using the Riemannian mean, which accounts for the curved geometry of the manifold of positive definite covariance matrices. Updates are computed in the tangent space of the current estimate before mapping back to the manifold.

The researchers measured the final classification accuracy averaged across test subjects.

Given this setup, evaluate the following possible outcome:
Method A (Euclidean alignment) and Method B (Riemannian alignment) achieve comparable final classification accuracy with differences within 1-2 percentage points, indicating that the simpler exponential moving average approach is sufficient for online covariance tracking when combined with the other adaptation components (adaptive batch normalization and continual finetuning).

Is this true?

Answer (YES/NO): YES